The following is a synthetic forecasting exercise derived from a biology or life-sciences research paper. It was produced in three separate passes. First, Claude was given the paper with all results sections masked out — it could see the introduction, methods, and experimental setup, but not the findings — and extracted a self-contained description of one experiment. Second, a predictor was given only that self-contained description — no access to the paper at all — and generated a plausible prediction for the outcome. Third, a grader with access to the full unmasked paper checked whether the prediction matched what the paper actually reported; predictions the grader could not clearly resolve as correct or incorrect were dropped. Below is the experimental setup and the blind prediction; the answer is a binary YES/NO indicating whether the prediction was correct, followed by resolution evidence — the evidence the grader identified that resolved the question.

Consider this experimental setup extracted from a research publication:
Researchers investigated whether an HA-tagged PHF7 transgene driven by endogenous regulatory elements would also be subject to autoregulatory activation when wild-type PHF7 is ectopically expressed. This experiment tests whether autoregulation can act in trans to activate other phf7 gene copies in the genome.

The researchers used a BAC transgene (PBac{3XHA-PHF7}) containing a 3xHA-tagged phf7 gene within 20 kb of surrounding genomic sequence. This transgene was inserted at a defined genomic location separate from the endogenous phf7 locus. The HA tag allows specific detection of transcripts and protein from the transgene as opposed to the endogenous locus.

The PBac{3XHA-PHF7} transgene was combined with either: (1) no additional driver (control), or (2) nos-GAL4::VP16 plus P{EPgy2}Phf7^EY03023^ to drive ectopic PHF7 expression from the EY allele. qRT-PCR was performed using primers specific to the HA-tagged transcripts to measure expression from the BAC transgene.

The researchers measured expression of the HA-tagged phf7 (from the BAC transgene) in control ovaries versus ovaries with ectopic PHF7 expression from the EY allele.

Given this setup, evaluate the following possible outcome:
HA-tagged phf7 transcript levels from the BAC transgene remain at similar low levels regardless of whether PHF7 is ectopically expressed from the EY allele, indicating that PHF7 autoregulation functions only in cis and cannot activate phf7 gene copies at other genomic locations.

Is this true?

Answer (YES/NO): NO